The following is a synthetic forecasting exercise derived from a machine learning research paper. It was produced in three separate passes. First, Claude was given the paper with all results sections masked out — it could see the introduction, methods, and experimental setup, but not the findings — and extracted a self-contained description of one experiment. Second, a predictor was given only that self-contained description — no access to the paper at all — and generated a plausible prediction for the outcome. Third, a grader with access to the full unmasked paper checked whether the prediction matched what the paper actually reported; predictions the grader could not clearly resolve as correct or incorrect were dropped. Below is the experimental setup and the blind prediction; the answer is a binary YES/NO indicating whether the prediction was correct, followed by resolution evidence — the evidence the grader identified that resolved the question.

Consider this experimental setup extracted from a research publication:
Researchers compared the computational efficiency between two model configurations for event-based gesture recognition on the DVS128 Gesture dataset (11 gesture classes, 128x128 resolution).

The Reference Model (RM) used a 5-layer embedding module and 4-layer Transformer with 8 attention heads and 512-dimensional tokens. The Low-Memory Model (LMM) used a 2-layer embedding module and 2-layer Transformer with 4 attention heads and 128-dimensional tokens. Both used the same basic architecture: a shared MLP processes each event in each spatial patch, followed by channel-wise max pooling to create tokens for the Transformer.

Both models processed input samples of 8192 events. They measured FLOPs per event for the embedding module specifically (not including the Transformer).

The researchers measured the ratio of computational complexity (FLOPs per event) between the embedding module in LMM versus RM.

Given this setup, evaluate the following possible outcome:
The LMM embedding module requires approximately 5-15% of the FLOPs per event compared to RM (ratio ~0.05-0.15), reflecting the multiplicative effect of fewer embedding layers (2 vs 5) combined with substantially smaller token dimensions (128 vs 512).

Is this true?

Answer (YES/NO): NO